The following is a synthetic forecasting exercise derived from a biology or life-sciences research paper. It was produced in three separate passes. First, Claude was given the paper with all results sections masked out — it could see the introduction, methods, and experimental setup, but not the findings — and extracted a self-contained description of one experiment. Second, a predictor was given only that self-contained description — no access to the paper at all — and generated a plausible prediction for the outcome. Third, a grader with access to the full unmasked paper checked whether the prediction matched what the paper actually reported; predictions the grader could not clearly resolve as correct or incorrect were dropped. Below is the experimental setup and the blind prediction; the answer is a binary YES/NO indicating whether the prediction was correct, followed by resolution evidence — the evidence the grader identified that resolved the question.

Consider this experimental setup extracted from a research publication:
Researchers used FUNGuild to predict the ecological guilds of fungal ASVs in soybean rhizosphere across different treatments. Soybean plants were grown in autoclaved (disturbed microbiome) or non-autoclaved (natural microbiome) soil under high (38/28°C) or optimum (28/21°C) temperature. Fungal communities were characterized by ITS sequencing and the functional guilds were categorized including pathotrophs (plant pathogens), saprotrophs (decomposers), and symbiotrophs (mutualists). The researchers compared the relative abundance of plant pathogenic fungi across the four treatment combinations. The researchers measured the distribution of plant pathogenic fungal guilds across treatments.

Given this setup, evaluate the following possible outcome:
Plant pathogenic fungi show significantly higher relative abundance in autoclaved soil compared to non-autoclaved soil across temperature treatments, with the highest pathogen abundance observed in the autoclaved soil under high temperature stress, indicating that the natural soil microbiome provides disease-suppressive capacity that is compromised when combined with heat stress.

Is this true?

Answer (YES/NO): NO